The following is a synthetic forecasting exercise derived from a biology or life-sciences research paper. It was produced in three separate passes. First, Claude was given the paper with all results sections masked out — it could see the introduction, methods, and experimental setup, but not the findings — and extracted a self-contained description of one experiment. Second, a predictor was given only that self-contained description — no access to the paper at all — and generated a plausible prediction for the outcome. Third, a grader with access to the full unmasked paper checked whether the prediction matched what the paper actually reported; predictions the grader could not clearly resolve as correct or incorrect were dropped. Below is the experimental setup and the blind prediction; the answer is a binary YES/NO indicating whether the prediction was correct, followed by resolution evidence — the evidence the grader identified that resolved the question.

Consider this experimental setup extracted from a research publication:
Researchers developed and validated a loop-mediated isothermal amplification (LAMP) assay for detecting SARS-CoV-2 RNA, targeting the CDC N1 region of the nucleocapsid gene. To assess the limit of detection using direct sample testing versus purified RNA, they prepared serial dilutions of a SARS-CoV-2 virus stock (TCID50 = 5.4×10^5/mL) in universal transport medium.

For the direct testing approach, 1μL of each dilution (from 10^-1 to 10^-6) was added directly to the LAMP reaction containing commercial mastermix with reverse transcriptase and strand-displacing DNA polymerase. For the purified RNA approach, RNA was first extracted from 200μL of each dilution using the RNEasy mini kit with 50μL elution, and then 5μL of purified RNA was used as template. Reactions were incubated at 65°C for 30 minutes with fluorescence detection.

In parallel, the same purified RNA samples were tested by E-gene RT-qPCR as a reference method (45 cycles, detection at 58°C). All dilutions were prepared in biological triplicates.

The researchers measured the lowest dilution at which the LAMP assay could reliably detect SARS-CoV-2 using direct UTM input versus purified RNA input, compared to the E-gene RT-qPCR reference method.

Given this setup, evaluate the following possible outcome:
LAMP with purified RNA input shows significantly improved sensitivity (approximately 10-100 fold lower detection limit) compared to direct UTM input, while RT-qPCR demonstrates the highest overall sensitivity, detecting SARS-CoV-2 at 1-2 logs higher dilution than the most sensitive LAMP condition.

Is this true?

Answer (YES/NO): NO